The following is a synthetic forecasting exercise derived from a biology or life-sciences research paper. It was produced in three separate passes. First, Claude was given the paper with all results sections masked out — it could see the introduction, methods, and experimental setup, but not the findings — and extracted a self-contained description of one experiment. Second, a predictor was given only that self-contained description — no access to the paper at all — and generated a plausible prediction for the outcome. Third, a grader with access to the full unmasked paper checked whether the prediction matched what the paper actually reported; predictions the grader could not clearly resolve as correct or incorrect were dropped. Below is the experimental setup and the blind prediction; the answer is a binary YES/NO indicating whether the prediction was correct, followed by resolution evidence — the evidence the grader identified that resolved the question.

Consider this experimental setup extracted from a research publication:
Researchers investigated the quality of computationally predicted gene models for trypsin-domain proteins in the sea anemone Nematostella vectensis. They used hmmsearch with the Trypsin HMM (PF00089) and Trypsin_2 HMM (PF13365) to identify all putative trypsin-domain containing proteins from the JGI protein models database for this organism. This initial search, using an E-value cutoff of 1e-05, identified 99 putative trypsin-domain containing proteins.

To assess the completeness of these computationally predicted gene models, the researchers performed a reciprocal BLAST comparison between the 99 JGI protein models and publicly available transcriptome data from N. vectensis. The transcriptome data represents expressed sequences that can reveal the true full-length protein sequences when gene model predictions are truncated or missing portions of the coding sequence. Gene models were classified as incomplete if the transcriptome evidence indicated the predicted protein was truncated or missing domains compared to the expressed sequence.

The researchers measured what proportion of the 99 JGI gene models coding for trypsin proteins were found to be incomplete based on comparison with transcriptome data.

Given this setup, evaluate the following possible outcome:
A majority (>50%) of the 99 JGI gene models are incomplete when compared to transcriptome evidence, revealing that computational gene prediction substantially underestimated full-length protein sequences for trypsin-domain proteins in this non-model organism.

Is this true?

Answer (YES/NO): YES